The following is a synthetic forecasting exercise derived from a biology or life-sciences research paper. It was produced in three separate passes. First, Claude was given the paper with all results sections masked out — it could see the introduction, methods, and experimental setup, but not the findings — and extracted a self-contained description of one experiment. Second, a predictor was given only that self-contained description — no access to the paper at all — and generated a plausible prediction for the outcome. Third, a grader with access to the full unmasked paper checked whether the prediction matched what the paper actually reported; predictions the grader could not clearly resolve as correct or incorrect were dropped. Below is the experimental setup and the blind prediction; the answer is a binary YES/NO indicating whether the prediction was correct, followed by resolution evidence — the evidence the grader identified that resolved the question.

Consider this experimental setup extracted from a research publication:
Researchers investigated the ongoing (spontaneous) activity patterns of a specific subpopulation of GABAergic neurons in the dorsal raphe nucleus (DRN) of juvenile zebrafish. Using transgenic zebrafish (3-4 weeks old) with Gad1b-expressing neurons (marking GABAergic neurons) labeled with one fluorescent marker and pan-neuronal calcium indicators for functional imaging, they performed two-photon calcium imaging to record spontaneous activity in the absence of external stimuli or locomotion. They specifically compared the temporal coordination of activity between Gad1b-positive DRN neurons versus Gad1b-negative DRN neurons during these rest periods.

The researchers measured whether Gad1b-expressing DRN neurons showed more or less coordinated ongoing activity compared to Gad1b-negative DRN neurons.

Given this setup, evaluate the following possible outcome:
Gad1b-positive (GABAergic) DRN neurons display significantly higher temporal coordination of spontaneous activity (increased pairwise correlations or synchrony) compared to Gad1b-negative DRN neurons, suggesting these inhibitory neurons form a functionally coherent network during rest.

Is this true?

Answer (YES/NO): YES